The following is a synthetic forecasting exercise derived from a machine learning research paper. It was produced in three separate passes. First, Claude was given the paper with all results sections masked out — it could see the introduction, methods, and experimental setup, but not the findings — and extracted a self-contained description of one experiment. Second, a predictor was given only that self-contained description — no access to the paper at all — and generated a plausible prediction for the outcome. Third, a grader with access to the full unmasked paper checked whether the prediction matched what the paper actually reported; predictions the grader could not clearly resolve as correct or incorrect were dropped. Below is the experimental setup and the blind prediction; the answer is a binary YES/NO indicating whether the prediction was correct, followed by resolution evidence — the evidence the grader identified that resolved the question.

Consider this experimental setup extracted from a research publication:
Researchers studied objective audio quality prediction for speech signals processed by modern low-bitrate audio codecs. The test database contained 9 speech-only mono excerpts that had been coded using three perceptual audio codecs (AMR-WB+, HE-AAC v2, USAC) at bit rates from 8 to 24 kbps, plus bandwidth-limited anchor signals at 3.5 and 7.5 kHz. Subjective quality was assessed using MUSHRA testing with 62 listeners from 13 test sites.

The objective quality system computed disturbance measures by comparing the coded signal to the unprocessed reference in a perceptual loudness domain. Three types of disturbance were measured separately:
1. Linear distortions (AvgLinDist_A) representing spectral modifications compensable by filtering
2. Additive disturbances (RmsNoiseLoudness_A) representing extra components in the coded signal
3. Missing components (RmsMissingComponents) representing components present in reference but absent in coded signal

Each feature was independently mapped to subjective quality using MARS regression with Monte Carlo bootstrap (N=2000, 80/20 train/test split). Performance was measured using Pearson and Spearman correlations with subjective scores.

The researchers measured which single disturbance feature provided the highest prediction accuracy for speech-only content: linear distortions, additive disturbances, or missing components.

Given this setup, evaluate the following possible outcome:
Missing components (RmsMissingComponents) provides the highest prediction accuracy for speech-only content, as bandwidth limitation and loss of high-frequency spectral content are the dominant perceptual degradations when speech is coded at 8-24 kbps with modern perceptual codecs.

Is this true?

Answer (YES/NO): NO